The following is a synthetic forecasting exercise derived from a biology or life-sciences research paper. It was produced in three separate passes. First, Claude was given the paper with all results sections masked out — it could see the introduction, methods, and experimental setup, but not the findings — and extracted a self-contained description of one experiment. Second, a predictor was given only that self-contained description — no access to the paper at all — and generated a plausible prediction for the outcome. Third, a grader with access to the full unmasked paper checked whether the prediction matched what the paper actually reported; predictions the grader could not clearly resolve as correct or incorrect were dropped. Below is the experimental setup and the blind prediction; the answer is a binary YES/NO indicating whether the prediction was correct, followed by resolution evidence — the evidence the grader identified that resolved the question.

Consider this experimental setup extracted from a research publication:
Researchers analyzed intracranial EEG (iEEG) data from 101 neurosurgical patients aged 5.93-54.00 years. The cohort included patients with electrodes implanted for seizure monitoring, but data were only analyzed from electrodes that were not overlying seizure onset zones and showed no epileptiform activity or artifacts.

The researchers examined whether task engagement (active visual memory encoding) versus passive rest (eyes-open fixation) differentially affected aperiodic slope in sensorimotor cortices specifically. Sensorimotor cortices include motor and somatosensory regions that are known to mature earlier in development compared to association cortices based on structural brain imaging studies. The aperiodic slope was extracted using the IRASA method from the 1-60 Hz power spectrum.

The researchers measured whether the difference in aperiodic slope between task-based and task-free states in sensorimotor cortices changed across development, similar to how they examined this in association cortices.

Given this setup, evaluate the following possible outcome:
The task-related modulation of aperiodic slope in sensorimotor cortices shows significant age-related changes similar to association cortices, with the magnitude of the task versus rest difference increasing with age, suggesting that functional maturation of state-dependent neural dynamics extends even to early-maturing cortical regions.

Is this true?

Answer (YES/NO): NO